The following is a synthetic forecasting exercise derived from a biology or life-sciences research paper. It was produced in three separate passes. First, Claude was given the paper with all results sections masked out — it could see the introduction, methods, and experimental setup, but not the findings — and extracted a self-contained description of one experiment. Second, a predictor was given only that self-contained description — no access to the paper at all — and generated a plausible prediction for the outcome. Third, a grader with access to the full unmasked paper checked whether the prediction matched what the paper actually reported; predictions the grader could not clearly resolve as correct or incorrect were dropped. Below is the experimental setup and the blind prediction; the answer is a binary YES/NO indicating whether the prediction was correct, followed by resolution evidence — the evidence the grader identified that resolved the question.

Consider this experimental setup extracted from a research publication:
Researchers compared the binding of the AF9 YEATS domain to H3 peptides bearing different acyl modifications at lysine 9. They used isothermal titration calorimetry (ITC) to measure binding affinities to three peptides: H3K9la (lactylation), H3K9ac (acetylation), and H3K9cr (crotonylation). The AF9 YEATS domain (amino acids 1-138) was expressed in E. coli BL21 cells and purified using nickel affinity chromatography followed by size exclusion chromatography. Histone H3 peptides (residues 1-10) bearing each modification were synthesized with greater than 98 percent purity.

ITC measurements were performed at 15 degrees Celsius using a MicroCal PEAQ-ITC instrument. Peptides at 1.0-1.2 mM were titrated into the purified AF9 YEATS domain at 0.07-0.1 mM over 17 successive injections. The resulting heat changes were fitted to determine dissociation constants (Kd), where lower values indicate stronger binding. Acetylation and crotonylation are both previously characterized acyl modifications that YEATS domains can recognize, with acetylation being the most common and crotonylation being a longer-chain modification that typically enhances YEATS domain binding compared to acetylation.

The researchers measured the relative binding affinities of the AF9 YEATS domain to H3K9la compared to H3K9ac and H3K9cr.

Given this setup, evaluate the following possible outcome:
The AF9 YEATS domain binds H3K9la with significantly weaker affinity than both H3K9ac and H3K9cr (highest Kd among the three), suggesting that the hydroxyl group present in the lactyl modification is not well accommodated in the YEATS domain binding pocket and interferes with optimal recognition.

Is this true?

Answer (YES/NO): YES